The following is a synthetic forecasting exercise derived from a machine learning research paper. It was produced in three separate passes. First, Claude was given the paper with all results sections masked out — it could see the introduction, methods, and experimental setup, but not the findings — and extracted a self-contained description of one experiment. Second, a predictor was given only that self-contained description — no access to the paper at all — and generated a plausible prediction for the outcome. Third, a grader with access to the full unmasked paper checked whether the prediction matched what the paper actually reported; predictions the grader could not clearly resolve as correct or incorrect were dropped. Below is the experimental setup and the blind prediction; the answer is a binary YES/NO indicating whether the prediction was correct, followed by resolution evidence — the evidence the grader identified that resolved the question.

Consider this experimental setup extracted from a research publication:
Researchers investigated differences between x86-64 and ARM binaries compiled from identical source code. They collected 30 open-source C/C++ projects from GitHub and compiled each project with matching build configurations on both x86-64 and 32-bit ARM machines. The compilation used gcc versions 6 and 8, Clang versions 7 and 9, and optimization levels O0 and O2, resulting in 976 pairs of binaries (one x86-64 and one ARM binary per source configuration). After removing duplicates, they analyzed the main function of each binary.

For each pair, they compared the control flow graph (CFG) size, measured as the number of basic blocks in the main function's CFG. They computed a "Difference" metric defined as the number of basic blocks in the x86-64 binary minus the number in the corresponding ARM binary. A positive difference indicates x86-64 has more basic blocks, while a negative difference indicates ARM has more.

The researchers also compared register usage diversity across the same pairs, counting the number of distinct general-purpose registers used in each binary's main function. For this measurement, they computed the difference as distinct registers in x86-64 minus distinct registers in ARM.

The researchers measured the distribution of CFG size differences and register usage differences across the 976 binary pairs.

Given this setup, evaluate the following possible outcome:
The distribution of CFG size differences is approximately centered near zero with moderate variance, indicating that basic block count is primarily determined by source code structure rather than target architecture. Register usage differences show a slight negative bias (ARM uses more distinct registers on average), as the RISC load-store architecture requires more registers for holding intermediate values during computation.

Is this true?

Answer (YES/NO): NO